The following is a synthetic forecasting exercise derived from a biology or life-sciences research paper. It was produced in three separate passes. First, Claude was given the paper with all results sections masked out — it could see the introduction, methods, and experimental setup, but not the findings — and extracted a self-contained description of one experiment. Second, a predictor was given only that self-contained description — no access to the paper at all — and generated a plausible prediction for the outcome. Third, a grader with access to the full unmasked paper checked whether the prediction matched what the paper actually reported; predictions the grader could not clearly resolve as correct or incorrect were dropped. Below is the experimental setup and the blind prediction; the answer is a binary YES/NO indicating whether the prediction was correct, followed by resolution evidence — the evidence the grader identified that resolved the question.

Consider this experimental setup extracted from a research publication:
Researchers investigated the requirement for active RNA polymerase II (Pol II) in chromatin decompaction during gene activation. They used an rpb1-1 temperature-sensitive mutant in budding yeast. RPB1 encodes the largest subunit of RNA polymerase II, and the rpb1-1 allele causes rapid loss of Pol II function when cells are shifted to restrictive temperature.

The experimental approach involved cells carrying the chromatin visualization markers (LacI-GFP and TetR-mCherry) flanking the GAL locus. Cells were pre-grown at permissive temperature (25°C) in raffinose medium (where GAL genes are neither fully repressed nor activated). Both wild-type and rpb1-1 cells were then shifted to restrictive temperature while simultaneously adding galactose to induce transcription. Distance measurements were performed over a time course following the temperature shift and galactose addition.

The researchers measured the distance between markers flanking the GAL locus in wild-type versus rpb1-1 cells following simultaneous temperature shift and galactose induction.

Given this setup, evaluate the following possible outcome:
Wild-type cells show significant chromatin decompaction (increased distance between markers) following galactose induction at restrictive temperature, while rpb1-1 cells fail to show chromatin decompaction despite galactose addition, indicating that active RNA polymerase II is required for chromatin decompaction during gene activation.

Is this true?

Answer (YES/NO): NO